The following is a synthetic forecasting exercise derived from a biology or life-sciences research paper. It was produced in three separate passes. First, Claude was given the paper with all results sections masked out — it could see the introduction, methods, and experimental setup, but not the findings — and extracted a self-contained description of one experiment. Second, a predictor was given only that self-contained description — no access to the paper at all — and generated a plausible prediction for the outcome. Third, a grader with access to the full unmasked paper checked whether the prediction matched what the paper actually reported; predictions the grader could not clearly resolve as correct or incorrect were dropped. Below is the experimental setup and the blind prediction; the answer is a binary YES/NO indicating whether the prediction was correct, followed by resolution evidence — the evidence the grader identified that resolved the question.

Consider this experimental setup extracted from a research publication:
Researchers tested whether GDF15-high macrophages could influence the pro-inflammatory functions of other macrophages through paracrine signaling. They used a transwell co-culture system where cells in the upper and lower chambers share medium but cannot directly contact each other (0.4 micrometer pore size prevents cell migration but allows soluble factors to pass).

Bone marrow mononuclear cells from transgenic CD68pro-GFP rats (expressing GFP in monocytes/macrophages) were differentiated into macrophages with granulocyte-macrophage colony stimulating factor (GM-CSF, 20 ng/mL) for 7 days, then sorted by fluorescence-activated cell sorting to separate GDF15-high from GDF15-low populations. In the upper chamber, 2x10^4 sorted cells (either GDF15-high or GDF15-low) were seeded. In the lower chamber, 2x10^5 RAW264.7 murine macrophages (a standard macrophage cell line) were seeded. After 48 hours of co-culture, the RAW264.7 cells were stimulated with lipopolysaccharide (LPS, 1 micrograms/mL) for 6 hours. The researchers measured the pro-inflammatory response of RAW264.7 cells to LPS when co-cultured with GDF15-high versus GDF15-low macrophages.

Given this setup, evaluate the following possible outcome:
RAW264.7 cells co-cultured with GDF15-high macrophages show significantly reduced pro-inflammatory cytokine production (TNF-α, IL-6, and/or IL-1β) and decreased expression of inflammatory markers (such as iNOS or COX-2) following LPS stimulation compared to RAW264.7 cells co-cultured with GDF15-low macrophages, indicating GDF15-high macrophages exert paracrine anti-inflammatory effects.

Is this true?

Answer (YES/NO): NO